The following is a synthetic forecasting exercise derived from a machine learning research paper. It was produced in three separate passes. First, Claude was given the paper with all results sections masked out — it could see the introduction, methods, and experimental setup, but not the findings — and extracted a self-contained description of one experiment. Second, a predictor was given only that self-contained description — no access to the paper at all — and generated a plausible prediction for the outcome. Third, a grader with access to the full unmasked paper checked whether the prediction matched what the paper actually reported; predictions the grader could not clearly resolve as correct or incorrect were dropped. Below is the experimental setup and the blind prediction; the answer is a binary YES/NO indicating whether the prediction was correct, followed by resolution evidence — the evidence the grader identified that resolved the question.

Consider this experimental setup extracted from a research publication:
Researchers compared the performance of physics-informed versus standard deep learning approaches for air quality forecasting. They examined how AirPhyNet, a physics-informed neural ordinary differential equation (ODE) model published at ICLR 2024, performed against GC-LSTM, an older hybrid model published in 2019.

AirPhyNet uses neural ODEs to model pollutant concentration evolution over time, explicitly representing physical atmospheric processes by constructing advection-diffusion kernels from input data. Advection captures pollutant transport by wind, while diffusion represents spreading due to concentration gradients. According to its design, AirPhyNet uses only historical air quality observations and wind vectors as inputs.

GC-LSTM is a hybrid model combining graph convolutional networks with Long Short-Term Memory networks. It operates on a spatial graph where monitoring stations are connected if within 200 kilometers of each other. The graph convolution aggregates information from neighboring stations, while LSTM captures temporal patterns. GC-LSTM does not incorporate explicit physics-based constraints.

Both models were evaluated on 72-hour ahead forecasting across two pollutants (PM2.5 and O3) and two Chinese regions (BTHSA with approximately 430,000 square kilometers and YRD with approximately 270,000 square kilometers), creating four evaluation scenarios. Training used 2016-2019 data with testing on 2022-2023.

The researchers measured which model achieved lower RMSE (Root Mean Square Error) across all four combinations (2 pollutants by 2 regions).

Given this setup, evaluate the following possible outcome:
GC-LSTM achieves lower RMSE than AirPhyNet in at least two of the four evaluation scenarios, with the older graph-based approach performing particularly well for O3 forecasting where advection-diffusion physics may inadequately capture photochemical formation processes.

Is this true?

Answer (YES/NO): YES